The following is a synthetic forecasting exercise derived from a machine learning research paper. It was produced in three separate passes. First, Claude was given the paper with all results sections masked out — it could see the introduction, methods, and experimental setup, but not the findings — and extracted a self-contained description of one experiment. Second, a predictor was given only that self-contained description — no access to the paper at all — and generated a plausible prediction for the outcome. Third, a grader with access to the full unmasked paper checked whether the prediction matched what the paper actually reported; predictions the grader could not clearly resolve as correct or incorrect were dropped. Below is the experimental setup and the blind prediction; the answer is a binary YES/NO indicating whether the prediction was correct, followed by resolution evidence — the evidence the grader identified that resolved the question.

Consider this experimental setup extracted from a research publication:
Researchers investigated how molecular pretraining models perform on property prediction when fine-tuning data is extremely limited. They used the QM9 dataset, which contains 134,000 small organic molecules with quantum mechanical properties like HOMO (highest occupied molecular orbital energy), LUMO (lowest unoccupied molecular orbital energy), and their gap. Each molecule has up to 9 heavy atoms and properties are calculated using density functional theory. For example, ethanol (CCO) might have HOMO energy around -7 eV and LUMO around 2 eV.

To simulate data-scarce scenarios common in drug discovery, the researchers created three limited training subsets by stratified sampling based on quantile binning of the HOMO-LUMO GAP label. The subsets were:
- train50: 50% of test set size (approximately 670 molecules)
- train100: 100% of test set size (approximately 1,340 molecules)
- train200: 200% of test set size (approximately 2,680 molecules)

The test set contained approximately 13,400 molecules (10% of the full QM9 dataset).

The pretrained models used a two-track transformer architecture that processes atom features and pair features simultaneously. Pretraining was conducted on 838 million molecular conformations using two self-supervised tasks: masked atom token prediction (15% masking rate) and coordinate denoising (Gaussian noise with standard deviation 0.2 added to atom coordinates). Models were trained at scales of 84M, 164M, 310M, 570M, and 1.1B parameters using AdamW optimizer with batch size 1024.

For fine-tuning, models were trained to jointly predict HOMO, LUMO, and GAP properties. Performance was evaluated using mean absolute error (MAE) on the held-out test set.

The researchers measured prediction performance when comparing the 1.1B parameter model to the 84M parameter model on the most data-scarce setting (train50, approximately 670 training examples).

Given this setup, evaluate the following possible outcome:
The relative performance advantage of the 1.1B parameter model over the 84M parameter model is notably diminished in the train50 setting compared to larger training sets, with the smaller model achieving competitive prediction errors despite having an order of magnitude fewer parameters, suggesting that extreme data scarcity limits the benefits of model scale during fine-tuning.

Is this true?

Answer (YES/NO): NO